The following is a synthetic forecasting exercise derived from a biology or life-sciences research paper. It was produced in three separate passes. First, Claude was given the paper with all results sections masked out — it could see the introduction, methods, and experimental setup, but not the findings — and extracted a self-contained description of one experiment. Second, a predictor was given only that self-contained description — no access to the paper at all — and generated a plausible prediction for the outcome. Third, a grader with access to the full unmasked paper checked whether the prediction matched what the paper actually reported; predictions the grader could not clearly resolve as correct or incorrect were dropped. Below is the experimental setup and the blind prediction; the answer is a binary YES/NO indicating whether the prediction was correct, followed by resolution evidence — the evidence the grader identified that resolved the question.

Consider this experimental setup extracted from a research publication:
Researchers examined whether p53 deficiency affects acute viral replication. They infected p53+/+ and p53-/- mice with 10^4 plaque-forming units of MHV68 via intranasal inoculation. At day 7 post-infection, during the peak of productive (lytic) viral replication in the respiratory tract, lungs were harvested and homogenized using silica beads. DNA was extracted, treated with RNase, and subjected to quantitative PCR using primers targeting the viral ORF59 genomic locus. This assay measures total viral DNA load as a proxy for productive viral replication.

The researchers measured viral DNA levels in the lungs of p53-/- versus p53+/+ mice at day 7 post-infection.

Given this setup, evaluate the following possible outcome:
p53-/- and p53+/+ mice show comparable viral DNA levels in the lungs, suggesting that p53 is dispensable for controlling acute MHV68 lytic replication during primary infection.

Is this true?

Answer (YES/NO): YES